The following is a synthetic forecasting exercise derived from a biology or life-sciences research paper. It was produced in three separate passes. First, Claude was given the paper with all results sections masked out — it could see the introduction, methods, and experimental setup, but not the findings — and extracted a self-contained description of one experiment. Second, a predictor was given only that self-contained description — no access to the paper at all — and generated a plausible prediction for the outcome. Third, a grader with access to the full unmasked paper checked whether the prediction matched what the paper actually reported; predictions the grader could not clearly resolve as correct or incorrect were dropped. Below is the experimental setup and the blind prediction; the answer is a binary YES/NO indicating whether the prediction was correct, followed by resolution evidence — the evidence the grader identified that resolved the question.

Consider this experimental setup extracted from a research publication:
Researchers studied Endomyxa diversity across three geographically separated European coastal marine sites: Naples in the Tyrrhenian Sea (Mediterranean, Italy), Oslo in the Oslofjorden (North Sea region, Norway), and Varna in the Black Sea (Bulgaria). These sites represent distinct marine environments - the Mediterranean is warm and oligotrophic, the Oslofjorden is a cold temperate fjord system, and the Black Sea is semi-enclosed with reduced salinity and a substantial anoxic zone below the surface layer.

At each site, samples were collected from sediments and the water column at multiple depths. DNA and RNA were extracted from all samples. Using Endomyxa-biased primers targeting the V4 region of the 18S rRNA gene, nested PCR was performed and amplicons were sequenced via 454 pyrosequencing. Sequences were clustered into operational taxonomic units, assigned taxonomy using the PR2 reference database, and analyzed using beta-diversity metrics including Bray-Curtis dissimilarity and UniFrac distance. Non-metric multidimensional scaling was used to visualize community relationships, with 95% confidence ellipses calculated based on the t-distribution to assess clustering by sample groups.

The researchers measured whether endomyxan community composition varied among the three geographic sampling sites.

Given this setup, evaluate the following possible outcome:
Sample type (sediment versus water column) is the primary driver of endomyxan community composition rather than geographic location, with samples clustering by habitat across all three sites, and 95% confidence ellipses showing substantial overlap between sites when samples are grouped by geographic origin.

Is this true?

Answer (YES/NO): NO